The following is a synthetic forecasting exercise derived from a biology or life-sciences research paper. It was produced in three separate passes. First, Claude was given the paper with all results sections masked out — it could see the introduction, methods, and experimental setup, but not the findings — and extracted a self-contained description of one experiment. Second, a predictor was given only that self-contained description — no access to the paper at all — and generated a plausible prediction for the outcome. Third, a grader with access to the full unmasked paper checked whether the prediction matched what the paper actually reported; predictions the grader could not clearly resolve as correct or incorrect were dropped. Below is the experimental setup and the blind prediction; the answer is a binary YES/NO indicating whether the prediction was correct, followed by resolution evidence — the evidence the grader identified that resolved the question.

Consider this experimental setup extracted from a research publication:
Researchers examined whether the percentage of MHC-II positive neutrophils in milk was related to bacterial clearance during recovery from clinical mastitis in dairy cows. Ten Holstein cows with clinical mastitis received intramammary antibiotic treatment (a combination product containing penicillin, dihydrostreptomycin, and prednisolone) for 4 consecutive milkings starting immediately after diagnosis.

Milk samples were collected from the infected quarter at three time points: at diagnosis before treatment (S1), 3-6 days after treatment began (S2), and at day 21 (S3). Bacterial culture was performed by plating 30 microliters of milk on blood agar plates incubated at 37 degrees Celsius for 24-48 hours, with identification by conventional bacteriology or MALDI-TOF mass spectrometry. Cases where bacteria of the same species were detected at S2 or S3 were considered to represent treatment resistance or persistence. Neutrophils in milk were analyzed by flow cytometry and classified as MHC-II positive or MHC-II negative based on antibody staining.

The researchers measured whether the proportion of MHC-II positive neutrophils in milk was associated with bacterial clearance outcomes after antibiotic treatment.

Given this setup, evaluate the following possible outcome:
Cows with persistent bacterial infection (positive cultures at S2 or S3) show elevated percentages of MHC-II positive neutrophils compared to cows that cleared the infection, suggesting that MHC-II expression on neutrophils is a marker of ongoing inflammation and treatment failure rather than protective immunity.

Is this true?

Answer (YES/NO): NO